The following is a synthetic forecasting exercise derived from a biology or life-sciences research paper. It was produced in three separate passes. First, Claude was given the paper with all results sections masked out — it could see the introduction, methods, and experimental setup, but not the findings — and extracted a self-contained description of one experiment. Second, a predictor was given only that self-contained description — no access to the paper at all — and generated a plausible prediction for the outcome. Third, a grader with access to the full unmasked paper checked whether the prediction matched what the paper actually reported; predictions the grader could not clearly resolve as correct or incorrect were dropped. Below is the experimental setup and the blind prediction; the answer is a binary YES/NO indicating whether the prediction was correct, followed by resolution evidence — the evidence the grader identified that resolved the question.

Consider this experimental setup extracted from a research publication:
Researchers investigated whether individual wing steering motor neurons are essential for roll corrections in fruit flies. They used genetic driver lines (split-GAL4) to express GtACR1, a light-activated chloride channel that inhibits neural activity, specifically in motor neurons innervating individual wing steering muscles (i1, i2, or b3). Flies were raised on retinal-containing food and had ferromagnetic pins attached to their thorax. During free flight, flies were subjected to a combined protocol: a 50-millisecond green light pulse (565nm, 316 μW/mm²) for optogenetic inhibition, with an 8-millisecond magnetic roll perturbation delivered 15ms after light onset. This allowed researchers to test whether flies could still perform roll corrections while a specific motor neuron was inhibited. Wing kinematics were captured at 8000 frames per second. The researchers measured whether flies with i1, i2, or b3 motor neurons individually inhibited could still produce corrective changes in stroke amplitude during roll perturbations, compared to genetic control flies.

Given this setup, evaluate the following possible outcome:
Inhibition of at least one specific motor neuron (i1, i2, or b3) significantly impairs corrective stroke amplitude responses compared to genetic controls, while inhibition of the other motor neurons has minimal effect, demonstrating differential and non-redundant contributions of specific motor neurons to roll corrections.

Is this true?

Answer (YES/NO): NO